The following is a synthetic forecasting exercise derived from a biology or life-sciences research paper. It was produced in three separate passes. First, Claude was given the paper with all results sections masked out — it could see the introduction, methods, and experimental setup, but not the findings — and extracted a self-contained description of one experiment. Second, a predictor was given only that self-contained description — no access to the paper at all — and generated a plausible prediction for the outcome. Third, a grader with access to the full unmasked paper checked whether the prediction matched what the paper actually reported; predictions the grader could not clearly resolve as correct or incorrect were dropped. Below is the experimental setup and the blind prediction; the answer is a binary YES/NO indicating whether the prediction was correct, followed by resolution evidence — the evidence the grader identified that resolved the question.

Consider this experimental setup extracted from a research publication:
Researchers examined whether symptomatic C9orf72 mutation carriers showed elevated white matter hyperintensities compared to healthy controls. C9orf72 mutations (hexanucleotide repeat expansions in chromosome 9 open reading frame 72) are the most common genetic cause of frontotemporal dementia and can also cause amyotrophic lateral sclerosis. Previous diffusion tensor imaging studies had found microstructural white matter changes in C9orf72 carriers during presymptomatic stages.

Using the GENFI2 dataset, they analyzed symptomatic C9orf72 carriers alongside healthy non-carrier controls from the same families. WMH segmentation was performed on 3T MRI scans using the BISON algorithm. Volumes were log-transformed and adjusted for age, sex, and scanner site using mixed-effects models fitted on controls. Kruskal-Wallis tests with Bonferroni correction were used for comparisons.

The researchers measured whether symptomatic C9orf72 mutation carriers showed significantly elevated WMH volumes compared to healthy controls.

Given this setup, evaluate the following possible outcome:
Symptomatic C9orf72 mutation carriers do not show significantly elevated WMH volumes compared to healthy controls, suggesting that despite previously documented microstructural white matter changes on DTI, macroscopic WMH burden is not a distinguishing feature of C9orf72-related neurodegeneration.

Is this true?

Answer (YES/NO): YES